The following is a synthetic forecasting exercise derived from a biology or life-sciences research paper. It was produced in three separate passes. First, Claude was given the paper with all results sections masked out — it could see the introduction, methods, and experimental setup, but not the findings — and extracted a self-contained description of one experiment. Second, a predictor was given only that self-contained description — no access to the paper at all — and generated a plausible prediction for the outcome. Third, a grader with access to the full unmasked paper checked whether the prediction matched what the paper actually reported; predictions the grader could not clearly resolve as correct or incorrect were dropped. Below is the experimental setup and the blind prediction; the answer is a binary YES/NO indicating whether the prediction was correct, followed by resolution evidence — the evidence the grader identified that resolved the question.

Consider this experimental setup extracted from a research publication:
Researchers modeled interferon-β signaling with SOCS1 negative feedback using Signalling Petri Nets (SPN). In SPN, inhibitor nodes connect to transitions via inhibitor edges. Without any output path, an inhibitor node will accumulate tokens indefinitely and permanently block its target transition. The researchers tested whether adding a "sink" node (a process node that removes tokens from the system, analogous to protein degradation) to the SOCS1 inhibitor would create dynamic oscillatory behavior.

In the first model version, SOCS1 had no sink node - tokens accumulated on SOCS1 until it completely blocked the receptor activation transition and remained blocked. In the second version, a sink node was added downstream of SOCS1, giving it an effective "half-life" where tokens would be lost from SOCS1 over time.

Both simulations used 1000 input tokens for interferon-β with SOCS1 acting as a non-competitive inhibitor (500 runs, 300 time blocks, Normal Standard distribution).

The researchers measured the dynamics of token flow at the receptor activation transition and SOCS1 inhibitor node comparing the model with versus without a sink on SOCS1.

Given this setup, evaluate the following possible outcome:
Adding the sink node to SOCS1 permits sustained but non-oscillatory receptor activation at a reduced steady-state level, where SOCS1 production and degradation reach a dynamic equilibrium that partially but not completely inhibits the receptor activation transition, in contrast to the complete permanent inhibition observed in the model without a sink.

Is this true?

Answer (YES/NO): NO